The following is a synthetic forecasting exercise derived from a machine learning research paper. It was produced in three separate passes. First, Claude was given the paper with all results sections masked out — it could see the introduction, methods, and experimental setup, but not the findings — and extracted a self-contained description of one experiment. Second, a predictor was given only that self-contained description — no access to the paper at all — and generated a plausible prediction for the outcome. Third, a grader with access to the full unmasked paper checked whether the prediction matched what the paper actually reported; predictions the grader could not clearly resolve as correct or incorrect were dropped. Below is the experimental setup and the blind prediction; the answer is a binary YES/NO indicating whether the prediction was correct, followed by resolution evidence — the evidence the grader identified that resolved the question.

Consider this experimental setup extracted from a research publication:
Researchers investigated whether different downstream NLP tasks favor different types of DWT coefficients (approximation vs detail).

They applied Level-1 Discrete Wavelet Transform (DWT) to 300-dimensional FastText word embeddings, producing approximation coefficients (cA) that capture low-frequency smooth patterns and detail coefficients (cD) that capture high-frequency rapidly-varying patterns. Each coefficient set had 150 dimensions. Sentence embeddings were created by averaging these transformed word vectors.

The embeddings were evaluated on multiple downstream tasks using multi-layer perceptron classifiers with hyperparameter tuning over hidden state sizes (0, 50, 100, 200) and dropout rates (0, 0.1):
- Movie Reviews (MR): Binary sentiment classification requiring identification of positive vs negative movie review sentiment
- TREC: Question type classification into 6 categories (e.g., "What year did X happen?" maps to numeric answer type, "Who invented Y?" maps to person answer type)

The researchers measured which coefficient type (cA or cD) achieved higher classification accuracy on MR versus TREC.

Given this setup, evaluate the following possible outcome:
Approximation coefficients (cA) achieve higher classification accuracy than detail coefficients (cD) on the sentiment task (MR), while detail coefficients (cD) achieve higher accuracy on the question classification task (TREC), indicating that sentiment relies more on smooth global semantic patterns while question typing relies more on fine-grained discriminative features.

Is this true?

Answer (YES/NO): NO